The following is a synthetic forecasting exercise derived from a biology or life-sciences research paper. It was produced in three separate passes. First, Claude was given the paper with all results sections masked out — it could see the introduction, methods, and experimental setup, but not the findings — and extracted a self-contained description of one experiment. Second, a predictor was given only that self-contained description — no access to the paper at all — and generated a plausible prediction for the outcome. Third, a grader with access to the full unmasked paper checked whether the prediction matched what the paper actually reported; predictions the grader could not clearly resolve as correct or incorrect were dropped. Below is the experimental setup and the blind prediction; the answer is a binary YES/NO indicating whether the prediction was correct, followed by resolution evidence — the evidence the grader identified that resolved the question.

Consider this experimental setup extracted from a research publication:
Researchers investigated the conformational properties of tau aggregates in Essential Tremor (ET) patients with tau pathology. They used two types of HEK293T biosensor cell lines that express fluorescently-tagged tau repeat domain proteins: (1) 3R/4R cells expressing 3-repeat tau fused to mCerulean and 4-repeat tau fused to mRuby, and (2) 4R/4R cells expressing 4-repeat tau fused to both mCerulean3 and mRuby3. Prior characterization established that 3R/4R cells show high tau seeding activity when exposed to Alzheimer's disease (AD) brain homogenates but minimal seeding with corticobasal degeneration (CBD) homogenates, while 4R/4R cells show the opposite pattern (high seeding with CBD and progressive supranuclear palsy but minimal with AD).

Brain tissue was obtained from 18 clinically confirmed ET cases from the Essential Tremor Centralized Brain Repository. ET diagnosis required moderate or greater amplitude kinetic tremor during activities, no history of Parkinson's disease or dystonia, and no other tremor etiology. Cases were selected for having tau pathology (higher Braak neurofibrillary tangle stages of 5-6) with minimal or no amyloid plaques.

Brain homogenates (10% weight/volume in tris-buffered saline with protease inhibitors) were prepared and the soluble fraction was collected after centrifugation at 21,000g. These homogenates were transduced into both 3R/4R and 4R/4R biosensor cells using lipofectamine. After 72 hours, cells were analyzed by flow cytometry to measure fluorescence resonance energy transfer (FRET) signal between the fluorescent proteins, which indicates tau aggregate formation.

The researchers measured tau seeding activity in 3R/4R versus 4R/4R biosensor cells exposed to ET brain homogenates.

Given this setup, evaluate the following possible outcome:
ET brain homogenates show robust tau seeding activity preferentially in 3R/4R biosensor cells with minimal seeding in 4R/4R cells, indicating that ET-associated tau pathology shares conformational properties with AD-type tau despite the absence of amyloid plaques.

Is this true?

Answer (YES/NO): NO